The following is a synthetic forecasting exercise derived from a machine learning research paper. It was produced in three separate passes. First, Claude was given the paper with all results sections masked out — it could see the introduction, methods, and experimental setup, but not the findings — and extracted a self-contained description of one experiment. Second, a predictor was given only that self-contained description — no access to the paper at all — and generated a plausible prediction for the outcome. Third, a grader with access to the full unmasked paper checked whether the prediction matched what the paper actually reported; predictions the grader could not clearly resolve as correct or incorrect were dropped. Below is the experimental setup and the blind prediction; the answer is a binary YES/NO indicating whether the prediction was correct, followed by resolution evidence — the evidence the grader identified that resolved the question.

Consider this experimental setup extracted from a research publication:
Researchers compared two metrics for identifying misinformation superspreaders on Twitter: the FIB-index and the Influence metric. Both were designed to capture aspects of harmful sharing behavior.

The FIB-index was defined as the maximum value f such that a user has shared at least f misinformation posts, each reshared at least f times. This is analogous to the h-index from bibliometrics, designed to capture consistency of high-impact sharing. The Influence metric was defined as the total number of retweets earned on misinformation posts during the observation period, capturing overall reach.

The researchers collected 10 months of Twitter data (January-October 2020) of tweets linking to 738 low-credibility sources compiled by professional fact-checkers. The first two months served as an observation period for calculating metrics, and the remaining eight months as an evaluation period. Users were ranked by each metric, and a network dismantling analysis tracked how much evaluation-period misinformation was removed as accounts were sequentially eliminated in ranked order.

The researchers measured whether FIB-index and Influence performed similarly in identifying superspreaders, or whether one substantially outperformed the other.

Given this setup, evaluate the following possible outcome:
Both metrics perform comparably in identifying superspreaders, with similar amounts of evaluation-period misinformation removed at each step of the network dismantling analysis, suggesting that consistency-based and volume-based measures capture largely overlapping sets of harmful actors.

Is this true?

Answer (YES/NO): YES